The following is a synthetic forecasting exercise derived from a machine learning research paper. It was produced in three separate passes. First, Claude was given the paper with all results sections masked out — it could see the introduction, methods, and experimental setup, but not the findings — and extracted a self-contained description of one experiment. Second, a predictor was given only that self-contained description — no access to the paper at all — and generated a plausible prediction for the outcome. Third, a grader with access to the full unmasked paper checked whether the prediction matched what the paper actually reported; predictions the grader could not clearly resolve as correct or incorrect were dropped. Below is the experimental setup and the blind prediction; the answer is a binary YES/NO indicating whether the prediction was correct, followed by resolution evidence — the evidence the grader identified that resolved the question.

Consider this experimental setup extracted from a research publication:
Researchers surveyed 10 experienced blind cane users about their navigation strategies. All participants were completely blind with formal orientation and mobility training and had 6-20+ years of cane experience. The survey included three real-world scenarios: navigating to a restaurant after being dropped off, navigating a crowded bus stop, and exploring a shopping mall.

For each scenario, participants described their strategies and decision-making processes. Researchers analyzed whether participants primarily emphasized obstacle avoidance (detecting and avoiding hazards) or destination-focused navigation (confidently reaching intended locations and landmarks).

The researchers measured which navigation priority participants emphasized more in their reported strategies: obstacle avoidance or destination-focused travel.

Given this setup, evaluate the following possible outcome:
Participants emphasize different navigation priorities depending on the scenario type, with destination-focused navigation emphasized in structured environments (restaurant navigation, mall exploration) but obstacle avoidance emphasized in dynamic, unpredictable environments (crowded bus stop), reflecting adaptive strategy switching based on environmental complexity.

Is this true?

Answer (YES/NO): NO